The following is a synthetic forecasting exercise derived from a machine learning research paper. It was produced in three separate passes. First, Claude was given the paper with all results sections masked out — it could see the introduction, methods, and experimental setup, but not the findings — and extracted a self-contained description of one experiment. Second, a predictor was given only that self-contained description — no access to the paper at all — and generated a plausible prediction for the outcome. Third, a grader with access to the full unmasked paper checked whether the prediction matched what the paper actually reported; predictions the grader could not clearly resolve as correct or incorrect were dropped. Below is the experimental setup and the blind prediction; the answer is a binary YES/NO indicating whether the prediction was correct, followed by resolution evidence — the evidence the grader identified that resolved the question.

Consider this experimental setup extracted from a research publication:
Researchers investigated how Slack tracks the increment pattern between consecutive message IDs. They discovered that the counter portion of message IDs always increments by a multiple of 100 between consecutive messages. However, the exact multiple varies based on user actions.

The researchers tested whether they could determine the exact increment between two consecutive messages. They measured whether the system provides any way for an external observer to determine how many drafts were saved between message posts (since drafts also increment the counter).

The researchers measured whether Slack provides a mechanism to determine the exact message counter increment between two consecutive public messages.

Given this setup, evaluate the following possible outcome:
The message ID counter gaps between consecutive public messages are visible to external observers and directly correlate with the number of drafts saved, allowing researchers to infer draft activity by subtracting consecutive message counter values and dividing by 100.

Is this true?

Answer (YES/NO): NO